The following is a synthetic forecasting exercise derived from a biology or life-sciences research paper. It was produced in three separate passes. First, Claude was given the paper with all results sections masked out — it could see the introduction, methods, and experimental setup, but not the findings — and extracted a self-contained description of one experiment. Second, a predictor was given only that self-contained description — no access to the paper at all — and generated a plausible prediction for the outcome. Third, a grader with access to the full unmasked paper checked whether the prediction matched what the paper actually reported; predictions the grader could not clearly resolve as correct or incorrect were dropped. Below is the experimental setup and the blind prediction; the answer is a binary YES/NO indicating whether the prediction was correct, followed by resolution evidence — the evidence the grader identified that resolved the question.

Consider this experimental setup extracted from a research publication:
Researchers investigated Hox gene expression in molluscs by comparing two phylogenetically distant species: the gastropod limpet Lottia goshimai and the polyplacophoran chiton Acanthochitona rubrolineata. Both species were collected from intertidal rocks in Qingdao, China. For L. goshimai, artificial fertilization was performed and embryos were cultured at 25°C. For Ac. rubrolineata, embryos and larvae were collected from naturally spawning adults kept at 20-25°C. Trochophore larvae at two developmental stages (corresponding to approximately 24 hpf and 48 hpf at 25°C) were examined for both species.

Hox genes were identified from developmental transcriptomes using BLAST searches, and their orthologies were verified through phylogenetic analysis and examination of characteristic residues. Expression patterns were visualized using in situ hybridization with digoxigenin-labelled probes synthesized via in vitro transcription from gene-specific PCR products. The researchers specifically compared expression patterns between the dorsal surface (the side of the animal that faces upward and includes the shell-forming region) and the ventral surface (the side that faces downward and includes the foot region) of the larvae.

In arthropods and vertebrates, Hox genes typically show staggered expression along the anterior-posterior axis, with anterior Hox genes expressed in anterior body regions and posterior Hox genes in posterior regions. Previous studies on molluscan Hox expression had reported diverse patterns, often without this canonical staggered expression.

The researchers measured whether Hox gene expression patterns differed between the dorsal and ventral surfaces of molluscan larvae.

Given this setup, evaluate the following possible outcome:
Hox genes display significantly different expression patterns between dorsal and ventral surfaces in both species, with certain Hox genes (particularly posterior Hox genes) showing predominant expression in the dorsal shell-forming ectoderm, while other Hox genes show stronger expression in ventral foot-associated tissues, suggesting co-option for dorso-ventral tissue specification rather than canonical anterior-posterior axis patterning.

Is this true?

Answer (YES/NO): NO